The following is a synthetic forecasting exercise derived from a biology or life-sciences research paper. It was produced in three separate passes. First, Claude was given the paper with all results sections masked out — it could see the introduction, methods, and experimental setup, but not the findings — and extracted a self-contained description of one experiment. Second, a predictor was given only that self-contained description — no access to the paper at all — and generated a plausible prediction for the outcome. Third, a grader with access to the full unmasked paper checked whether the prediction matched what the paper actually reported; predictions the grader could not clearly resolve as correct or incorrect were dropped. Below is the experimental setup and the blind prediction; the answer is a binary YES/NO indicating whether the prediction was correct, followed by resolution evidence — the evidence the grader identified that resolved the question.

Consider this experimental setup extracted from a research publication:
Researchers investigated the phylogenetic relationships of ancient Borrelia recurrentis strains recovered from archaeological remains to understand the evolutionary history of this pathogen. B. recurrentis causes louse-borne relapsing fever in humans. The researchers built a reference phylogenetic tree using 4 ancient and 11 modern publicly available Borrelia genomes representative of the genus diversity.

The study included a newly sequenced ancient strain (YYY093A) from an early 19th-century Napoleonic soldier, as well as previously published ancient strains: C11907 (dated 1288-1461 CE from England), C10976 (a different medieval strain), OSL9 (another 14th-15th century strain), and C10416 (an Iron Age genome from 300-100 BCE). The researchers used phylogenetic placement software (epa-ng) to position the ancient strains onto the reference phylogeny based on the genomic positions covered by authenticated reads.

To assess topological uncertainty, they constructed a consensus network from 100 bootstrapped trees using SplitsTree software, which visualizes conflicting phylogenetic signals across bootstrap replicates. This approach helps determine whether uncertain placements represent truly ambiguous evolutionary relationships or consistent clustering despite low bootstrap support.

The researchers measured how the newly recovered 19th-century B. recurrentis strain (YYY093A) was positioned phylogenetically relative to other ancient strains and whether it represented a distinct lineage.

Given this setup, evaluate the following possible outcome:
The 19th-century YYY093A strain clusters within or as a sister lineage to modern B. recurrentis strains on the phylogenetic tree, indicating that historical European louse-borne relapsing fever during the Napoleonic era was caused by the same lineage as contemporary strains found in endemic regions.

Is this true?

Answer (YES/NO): NO